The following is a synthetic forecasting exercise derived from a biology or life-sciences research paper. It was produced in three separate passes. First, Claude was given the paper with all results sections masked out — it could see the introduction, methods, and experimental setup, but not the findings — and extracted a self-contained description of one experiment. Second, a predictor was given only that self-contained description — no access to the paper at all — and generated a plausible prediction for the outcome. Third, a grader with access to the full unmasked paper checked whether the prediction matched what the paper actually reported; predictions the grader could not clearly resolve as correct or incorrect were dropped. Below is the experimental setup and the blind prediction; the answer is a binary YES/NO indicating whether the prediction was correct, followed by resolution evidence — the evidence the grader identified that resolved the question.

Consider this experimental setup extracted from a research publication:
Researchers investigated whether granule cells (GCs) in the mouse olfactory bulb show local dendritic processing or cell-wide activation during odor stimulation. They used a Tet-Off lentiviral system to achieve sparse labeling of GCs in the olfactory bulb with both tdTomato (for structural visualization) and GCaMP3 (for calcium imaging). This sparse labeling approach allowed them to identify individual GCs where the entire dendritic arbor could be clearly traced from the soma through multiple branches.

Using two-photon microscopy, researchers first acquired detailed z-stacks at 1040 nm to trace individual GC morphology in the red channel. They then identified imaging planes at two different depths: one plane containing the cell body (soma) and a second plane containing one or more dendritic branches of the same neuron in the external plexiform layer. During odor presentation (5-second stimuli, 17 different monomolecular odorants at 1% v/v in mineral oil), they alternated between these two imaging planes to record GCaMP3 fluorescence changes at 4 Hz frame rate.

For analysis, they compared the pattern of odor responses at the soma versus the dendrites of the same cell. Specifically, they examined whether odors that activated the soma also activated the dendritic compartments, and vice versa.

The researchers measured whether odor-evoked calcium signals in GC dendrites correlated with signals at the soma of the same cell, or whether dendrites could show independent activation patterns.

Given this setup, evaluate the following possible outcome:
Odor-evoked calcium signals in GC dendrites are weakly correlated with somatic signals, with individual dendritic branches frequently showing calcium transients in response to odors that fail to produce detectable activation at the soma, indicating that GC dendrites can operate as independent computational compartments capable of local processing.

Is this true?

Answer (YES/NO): NO